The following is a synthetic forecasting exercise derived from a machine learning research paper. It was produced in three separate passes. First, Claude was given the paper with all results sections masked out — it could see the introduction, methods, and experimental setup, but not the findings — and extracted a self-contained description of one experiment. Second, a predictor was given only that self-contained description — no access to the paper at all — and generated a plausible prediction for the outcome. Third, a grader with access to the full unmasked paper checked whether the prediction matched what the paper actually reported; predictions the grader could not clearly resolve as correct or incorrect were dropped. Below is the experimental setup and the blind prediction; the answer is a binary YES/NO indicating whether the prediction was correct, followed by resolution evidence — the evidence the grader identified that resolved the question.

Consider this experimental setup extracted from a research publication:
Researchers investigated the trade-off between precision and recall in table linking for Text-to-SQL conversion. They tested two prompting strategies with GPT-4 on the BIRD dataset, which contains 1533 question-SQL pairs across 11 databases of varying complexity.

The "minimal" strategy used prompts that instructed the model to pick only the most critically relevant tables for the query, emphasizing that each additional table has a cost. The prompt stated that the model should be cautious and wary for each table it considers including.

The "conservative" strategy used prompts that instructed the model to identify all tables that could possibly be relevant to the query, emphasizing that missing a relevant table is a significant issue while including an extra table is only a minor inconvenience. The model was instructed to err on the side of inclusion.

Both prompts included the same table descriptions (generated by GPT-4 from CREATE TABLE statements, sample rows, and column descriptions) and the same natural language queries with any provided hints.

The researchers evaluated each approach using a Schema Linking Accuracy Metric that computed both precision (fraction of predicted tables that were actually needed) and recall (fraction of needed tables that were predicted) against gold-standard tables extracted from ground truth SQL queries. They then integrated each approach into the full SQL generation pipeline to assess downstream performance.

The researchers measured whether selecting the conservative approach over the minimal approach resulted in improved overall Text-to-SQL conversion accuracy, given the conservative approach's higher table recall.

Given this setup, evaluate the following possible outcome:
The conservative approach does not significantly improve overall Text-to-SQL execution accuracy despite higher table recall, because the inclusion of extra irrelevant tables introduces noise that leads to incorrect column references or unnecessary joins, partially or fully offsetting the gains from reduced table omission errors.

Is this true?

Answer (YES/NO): YES